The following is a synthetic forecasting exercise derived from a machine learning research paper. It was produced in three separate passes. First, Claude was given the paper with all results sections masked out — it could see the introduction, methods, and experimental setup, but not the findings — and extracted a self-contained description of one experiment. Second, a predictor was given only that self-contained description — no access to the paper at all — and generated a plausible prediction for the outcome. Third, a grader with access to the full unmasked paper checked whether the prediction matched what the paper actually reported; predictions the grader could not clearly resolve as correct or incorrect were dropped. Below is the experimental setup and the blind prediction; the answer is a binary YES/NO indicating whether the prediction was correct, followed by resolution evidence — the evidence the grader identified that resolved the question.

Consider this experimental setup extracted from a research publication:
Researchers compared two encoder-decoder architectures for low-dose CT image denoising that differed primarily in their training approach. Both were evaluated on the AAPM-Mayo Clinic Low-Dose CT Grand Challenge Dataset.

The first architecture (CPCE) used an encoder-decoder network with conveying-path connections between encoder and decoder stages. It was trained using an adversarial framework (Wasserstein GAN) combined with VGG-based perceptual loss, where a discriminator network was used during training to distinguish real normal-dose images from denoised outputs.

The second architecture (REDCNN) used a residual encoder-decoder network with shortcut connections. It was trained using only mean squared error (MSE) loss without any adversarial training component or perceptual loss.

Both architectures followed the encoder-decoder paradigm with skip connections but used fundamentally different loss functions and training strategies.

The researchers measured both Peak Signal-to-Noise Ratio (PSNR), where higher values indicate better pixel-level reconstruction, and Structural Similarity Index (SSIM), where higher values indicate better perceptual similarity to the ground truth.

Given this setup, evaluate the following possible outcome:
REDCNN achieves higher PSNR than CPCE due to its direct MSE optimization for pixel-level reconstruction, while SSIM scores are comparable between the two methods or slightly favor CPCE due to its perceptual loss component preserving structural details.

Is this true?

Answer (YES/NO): NO